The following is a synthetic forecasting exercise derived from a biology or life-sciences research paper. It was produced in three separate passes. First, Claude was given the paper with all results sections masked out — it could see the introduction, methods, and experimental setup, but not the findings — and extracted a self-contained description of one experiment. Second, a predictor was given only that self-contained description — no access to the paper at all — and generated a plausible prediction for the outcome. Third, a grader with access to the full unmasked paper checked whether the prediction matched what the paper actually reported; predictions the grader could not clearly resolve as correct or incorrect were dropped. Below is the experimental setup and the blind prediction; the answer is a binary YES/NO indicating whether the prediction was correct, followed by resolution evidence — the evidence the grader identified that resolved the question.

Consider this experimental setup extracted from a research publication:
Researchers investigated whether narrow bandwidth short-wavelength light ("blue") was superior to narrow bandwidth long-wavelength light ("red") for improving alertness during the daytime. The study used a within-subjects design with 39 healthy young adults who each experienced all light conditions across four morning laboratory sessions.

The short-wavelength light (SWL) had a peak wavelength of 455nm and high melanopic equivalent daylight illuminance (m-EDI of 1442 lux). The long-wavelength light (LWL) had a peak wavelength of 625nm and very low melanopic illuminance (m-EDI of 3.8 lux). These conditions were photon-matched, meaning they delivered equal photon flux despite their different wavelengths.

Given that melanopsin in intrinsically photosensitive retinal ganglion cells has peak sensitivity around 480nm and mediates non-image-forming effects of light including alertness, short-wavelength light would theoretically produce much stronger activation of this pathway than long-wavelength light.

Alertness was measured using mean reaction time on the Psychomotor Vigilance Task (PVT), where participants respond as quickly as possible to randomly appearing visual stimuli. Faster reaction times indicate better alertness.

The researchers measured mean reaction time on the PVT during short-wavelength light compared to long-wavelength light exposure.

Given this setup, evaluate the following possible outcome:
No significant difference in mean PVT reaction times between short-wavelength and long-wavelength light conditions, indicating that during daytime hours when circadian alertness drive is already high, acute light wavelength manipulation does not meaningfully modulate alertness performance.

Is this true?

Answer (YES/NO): NO